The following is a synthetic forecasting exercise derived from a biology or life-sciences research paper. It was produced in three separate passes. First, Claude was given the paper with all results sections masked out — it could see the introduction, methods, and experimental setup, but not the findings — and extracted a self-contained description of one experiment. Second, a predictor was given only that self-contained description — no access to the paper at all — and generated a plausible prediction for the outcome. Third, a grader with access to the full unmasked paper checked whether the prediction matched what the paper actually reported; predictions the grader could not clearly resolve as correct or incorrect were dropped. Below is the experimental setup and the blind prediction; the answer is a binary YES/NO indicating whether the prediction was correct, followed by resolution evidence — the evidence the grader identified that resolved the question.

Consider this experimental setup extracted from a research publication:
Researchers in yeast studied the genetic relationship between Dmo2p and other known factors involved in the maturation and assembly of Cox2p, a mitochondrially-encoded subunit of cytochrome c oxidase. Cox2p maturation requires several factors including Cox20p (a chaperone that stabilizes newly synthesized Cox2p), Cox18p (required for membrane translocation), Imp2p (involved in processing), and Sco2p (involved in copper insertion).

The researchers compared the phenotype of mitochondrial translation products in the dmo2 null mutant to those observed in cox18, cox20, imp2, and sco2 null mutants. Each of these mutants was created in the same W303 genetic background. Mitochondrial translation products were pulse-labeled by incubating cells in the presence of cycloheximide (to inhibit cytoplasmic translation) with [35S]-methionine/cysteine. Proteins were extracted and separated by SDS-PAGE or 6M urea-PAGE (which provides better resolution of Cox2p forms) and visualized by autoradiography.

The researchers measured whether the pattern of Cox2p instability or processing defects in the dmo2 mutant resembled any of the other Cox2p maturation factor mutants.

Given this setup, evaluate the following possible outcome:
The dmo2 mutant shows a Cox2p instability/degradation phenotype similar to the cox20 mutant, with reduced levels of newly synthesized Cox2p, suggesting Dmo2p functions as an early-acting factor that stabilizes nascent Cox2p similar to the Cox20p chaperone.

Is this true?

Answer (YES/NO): YES